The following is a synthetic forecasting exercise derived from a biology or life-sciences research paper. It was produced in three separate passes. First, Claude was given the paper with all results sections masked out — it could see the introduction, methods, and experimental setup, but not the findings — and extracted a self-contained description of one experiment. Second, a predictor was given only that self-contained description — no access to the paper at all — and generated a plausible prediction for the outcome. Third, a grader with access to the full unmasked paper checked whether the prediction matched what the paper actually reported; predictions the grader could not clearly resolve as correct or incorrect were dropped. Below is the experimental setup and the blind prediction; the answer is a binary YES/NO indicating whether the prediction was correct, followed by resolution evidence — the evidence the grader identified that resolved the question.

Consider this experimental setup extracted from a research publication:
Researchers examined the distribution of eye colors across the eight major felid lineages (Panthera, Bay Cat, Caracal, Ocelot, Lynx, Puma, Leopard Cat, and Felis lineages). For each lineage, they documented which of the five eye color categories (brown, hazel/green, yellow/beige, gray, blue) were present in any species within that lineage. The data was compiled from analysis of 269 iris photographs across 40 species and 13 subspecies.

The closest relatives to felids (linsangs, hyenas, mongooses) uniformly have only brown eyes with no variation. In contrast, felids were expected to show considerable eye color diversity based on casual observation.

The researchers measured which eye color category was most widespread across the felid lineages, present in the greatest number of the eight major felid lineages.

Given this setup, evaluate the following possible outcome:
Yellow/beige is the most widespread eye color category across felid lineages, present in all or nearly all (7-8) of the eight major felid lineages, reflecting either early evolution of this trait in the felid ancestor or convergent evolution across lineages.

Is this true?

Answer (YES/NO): NO